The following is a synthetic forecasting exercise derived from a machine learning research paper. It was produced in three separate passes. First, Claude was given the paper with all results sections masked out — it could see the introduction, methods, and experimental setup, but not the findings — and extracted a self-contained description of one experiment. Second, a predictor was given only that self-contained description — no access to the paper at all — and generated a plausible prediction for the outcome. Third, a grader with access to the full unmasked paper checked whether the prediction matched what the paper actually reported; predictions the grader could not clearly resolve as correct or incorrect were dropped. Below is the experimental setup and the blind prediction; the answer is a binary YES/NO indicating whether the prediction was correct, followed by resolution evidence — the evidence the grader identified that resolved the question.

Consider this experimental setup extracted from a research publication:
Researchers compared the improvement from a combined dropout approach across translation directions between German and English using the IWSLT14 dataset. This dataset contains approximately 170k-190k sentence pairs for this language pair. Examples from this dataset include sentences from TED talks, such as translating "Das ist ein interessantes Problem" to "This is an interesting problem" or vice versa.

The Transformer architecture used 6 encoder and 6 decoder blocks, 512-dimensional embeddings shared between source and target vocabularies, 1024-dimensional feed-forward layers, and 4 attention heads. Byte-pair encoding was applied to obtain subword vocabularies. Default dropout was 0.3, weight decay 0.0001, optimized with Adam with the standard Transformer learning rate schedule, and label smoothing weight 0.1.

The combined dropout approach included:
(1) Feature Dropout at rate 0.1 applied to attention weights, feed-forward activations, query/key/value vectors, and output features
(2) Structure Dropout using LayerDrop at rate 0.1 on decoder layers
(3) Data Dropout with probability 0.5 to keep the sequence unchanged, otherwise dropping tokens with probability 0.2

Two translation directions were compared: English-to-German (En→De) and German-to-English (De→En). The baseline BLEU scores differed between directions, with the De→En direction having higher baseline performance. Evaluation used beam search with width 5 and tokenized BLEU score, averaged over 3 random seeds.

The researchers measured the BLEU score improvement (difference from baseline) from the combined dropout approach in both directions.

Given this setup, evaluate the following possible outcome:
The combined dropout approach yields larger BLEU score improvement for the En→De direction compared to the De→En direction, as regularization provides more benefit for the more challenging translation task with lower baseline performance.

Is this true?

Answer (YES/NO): NO